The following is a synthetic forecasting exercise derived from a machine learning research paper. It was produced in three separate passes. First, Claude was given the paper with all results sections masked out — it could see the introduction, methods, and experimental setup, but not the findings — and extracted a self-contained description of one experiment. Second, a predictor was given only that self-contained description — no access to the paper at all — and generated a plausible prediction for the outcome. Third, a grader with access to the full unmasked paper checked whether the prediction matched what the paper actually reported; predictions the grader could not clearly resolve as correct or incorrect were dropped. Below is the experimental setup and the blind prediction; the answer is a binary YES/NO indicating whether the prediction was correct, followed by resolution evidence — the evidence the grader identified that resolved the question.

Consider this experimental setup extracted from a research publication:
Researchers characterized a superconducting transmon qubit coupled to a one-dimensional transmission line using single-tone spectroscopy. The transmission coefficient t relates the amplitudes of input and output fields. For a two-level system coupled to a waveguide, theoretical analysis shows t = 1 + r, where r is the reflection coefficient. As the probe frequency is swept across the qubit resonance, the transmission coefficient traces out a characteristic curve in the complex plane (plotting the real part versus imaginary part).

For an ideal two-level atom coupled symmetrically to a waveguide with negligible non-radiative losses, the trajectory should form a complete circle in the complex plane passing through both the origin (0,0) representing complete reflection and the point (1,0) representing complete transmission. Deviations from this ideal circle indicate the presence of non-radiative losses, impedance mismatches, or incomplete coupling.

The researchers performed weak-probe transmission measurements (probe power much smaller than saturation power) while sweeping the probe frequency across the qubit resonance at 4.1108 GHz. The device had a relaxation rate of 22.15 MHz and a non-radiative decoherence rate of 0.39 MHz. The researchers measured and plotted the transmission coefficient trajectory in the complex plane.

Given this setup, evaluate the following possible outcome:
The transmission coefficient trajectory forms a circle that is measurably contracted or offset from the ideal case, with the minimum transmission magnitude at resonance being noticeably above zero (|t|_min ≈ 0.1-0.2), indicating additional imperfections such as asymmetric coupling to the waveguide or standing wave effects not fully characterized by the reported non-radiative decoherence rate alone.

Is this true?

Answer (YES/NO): NO